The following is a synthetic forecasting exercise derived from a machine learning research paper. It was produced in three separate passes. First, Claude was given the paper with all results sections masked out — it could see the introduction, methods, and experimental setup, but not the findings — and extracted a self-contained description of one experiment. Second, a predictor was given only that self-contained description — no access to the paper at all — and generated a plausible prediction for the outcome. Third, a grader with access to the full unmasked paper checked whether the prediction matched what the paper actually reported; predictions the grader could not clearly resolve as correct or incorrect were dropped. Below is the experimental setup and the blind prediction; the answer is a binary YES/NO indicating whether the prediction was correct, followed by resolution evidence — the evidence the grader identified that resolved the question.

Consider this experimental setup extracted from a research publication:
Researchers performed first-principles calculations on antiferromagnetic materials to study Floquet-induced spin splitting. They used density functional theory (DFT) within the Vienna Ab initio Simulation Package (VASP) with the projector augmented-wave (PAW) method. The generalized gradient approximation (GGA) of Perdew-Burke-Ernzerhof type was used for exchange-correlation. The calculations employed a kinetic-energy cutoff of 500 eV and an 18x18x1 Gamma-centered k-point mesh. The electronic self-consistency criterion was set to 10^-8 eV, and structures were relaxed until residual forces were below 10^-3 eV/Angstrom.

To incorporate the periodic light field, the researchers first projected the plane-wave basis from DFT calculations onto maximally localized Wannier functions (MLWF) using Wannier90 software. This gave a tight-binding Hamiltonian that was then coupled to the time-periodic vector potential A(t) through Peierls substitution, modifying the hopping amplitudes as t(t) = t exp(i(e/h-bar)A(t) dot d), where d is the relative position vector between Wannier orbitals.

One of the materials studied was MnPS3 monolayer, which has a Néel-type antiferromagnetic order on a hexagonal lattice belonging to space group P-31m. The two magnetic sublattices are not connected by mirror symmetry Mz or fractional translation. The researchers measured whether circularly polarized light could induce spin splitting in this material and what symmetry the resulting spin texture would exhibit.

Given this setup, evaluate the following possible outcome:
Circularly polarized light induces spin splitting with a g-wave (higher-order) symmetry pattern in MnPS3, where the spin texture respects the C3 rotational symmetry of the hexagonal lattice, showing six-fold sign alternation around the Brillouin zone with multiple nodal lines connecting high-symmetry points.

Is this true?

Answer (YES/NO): NO